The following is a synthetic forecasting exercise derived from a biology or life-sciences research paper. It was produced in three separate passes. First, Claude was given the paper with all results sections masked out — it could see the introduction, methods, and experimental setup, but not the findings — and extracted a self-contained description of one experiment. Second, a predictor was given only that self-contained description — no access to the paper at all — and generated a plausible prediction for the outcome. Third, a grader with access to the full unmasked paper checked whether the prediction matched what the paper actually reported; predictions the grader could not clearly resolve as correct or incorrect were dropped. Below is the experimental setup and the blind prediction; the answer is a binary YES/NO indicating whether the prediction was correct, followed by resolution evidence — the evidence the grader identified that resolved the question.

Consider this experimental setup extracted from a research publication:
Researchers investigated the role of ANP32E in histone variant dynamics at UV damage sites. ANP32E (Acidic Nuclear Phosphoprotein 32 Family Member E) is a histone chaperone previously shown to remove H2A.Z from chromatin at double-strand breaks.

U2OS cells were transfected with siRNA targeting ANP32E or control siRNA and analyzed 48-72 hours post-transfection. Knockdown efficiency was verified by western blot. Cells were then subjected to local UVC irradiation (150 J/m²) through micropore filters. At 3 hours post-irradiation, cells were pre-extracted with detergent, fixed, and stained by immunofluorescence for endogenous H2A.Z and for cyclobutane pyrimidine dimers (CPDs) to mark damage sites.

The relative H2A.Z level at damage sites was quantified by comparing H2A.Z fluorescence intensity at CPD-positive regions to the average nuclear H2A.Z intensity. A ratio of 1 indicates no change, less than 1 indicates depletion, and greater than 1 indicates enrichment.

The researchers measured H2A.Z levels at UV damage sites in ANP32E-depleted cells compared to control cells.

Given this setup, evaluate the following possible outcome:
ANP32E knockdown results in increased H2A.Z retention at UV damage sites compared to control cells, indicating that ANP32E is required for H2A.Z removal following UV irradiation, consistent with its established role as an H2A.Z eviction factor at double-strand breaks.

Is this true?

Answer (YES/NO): YES